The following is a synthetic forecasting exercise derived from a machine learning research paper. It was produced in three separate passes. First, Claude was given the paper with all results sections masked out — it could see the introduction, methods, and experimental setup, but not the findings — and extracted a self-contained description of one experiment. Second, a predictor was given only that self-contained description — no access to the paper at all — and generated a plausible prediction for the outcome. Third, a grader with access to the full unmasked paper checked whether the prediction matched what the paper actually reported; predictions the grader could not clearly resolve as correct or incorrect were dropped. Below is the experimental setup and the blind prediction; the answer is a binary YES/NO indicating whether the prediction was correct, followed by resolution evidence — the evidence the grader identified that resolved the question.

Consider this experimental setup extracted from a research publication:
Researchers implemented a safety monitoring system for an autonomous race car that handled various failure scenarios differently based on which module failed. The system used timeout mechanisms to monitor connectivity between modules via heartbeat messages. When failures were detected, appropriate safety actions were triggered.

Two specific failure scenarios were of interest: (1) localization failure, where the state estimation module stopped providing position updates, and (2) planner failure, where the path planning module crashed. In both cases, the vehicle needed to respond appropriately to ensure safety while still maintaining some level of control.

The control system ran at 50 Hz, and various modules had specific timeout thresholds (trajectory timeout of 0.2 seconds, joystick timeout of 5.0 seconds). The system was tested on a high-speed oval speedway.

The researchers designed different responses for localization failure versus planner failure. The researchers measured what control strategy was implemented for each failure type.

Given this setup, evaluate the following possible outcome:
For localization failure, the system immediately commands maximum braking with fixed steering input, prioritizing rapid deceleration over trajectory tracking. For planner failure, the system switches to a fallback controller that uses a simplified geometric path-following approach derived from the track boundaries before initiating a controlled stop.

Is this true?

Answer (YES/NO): NO